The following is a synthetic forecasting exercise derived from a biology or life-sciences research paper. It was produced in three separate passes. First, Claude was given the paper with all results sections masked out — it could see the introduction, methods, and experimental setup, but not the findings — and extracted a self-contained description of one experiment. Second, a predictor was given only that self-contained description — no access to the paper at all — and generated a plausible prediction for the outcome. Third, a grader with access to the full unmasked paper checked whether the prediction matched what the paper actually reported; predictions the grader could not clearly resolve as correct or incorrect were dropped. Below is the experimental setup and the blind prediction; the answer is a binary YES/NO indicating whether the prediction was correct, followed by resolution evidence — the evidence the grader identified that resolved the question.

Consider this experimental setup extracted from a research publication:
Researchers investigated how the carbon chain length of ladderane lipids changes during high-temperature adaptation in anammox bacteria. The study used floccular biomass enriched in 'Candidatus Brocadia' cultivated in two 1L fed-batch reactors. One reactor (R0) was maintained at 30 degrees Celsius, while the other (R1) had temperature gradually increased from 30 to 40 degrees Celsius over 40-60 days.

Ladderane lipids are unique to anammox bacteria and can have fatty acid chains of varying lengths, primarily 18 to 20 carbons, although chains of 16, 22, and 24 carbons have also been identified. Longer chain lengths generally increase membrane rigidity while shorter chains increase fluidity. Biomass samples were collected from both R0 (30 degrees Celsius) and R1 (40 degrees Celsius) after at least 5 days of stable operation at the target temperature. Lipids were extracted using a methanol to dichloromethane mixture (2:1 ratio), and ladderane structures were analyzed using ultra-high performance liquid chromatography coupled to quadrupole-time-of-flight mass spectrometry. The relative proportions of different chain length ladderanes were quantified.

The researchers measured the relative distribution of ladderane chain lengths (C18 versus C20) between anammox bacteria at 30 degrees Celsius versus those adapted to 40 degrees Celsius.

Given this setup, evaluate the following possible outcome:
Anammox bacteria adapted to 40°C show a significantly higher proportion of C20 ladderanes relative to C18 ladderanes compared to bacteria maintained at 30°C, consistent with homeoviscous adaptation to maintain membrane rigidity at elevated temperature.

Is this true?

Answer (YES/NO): NO